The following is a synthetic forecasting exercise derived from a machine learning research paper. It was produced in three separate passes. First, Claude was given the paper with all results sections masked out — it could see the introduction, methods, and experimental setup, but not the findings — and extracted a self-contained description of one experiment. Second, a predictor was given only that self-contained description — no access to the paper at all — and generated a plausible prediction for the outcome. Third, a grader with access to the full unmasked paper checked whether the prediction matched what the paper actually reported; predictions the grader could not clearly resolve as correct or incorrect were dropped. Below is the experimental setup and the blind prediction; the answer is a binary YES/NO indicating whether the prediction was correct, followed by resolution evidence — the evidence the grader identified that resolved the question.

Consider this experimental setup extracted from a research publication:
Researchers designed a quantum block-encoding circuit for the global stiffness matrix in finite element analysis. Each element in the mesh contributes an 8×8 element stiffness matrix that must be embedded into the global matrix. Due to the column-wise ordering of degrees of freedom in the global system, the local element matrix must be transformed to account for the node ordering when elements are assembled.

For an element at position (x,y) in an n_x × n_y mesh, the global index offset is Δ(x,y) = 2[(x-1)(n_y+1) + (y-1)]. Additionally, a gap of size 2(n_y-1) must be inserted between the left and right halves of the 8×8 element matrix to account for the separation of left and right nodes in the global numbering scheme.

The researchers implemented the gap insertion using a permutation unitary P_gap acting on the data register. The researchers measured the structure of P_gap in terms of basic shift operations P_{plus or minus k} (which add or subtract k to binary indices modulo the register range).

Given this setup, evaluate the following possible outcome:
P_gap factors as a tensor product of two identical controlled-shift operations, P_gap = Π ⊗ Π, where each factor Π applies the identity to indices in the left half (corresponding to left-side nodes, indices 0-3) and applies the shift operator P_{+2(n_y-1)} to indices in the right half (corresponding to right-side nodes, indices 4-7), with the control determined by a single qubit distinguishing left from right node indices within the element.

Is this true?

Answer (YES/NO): NO